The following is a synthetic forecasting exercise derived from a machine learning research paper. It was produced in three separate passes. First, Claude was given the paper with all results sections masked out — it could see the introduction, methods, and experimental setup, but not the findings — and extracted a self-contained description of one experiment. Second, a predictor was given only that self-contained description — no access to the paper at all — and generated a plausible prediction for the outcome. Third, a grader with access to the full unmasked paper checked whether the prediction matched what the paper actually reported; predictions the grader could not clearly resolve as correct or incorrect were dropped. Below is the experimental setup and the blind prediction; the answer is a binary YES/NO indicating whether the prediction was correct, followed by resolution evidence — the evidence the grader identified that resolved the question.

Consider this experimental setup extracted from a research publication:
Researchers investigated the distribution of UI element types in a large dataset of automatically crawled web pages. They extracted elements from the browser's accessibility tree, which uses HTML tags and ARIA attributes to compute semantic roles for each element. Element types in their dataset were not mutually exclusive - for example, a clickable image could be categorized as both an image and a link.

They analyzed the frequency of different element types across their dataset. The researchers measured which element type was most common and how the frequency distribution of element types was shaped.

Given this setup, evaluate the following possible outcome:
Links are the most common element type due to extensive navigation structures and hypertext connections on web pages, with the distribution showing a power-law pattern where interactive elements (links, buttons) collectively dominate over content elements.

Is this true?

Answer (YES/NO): NO